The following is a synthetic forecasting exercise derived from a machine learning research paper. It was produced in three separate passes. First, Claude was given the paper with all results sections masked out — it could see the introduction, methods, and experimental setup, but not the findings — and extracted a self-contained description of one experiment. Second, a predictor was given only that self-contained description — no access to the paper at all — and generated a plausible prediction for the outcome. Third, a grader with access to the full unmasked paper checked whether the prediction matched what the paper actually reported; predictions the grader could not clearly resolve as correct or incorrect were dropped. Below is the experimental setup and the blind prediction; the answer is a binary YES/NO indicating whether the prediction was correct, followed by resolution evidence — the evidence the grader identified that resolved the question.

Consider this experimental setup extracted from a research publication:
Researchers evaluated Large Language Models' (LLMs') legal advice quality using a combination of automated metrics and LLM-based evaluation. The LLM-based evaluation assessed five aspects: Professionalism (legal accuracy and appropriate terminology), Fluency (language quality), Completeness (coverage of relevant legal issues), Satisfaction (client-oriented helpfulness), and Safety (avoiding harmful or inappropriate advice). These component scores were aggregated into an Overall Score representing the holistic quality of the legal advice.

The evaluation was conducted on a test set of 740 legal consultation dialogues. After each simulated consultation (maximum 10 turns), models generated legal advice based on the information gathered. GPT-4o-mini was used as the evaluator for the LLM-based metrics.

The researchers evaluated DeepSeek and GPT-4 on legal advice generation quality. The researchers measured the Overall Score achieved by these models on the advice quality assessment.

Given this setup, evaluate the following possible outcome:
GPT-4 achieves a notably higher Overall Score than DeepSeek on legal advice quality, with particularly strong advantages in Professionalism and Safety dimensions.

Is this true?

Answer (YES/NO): NO